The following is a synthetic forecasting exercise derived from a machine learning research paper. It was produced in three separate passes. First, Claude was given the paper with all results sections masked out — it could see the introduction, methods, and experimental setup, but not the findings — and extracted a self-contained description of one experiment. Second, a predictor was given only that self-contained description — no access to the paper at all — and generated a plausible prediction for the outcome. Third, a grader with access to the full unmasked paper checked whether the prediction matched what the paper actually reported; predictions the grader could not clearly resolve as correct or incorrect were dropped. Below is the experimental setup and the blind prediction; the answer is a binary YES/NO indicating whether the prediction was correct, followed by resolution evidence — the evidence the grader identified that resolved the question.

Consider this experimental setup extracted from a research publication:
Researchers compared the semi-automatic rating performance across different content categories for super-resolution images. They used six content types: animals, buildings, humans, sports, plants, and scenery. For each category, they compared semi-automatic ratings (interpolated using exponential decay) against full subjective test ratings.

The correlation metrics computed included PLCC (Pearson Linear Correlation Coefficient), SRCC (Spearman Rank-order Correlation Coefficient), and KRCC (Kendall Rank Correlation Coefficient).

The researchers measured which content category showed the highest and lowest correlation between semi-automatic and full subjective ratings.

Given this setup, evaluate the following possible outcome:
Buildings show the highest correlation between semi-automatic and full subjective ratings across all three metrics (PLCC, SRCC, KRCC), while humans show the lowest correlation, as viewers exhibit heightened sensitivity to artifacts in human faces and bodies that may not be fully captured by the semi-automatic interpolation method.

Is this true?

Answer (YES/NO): NO